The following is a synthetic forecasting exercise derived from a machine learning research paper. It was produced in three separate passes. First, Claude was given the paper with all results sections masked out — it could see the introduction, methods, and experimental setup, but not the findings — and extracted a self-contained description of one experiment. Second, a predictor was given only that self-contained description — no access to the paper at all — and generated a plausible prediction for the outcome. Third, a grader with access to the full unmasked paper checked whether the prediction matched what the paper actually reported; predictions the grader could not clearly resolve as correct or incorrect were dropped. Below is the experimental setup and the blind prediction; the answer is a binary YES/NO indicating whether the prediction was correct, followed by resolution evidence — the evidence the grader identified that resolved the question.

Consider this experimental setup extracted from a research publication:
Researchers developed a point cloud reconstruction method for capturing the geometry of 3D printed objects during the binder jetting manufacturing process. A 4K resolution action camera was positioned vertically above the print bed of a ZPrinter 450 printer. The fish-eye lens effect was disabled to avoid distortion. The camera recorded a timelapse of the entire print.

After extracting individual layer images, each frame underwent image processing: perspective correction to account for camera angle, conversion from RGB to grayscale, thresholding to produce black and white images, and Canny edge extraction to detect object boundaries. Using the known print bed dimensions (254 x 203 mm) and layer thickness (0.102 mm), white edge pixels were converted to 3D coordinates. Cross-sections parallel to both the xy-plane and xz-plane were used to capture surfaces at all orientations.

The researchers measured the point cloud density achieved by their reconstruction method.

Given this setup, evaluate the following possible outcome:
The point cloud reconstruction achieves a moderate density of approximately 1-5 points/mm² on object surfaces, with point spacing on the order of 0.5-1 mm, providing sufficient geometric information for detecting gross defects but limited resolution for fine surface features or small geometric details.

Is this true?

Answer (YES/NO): NO